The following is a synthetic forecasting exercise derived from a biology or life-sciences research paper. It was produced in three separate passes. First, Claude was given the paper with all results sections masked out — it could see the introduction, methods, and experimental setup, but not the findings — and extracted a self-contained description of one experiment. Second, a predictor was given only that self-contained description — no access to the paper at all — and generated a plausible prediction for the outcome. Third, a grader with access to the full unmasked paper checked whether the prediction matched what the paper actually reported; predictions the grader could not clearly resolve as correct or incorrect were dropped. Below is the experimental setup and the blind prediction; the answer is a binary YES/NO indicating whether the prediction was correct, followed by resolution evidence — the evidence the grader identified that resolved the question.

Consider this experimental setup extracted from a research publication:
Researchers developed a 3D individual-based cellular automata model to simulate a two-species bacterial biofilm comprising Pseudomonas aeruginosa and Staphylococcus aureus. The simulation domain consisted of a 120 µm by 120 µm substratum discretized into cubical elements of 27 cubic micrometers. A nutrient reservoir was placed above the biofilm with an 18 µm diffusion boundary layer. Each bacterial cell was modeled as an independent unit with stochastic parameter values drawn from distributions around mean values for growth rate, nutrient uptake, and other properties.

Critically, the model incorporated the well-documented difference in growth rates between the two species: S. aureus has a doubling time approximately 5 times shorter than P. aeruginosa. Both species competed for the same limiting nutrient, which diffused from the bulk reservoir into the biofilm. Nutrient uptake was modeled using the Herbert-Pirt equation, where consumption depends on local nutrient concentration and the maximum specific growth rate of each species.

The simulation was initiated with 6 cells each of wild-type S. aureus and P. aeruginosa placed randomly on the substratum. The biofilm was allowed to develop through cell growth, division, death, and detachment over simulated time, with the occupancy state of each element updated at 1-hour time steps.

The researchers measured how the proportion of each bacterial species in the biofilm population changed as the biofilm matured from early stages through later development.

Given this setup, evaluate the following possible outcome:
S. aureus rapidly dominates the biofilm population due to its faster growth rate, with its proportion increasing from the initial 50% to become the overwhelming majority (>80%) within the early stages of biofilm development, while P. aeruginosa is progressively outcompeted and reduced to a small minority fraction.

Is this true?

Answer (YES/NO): NO